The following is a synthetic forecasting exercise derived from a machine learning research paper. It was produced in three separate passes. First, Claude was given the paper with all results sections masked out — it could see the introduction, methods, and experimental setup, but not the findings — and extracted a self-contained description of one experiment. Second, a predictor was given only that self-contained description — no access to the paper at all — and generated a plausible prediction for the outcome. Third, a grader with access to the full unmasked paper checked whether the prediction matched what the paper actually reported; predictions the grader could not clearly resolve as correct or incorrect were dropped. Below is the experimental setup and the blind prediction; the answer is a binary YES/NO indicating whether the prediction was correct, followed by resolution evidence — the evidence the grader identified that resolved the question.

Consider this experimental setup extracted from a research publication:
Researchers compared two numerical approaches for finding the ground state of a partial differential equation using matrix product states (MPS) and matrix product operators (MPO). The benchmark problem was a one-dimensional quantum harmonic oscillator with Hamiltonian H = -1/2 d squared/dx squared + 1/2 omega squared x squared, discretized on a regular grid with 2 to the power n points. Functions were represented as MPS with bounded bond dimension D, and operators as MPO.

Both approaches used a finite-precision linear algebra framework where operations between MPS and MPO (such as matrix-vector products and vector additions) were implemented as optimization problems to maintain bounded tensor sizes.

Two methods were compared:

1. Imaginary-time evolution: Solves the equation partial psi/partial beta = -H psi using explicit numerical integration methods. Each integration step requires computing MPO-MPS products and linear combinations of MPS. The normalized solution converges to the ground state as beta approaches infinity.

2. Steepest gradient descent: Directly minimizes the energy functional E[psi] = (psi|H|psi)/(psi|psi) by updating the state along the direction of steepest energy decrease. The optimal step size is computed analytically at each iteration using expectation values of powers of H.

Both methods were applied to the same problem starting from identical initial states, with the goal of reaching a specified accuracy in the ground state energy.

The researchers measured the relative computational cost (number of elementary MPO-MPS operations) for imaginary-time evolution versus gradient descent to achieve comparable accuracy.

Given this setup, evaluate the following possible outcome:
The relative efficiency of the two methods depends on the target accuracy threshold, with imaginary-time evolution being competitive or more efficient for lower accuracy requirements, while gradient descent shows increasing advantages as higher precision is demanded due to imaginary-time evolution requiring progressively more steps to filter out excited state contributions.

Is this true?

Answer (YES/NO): NO